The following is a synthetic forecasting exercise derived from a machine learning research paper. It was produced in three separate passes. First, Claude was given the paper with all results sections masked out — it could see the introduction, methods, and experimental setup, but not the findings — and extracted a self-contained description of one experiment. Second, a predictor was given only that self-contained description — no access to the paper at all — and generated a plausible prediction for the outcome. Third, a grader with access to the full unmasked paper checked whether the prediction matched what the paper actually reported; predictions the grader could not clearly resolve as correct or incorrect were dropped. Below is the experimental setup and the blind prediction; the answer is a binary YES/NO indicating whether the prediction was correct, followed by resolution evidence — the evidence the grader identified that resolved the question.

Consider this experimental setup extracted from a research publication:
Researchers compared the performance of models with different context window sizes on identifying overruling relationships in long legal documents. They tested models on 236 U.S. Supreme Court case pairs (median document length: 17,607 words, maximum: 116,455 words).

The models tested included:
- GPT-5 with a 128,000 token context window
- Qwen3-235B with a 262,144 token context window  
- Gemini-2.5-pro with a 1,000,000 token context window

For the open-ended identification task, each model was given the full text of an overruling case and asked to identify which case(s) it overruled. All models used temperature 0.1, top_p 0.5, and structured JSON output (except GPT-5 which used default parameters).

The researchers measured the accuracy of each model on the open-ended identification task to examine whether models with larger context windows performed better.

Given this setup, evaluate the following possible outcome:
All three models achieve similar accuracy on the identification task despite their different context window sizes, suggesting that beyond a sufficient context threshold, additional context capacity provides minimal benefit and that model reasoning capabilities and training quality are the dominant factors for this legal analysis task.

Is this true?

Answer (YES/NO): NO